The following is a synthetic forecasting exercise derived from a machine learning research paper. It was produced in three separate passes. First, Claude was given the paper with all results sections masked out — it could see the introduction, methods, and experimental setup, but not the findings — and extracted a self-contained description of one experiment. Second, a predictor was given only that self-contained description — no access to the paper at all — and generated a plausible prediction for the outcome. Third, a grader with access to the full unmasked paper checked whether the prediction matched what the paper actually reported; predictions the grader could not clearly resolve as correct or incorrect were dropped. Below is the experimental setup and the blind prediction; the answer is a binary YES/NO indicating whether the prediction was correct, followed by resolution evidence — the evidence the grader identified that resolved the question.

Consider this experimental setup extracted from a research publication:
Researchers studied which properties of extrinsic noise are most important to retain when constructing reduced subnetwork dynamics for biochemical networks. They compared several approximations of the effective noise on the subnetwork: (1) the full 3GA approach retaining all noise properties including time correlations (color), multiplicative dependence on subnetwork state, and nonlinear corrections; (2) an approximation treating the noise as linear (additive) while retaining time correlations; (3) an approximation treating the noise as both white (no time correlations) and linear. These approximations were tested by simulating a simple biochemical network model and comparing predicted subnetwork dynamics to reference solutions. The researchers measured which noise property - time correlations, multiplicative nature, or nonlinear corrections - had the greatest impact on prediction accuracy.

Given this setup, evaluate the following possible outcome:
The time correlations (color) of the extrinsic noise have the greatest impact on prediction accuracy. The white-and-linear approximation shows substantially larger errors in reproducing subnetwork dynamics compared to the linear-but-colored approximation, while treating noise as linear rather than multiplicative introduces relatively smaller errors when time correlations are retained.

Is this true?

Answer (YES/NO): YES